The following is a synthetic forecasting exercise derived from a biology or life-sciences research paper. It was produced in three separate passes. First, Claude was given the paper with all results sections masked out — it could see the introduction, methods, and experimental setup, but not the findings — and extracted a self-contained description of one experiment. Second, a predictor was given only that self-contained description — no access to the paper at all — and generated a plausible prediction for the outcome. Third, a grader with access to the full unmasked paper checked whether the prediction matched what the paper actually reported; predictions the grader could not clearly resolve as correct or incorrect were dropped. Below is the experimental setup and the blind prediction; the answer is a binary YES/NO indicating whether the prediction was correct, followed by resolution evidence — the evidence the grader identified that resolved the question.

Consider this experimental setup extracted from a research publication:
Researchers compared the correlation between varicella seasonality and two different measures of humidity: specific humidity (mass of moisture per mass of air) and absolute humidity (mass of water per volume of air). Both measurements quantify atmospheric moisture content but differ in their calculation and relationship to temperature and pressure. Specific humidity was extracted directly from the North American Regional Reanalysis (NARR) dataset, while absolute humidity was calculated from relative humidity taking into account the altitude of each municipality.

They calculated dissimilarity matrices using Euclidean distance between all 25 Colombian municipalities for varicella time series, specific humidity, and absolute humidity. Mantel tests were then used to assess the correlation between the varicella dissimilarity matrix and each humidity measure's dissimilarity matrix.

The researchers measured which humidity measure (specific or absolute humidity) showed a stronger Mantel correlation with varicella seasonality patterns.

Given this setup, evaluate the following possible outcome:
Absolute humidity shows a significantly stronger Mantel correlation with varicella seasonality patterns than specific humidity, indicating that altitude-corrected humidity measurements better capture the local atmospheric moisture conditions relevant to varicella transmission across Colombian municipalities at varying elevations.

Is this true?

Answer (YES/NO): NO